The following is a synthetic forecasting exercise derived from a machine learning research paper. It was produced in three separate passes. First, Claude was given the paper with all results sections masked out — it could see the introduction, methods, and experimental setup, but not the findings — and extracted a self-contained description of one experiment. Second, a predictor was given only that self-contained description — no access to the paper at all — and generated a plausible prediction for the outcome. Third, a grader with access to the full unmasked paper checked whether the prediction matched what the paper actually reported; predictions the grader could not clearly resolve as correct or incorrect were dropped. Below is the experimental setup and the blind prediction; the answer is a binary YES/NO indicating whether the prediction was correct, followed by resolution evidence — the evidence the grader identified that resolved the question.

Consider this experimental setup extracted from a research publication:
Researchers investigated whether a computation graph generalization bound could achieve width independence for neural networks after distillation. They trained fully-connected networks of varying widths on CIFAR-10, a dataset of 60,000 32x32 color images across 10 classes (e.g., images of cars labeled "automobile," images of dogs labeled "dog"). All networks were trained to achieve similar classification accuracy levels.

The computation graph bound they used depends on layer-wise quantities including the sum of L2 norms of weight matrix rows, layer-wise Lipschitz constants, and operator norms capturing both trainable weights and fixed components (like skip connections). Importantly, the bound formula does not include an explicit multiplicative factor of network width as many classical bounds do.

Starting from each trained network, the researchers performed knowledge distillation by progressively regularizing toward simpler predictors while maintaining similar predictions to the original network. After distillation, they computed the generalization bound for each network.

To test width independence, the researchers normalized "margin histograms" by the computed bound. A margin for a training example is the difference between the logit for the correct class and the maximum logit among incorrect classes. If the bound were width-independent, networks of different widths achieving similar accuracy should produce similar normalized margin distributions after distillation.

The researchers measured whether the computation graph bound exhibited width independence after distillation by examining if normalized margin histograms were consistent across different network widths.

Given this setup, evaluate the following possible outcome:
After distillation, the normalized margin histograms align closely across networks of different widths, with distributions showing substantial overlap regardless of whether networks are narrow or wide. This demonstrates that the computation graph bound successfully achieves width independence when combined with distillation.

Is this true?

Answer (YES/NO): YES